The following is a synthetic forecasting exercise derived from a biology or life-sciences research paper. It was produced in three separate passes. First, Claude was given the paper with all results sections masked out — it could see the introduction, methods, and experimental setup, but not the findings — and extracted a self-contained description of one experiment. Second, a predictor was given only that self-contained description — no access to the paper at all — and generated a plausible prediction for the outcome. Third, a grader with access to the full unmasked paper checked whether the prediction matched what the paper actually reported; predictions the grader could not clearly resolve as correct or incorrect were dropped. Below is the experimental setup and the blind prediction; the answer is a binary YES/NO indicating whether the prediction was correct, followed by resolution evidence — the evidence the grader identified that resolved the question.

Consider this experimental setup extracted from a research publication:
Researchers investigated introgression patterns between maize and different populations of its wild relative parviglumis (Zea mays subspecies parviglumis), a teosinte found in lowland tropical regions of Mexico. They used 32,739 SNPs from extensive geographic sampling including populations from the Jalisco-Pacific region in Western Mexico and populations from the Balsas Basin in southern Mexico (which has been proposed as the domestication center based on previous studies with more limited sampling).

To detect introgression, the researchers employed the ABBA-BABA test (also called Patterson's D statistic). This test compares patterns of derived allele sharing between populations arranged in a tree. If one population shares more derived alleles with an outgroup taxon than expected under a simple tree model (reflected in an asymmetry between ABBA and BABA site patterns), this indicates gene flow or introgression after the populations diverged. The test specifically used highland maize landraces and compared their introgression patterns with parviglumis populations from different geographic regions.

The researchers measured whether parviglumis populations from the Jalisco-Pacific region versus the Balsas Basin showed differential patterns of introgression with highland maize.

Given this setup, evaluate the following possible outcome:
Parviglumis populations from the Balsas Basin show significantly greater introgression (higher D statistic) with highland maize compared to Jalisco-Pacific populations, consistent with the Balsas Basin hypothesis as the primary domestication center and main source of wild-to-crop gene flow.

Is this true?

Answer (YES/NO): NO